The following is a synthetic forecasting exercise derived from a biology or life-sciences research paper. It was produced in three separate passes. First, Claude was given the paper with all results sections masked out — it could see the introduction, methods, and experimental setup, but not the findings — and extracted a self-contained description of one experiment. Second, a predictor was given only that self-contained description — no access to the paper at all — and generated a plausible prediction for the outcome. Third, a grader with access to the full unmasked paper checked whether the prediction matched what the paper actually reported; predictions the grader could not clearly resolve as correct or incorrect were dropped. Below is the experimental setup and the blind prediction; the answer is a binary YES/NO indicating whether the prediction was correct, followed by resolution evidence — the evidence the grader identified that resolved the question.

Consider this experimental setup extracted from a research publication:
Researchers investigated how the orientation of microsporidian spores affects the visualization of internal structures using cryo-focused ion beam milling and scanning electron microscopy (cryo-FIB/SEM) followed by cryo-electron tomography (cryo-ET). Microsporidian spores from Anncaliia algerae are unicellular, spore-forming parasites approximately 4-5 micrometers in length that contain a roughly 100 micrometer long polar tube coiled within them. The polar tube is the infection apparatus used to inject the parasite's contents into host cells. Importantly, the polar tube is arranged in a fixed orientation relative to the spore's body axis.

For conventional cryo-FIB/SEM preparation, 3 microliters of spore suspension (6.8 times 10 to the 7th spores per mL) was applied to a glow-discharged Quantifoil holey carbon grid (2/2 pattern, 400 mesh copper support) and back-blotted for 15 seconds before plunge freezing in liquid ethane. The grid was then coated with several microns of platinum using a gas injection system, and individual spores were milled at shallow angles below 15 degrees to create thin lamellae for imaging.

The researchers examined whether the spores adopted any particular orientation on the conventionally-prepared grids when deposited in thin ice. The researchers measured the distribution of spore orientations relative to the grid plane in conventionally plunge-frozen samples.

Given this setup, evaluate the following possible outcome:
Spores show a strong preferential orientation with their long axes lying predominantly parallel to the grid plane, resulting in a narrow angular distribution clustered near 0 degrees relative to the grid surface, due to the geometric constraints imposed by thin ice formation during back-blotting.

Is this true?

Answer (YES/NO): YES